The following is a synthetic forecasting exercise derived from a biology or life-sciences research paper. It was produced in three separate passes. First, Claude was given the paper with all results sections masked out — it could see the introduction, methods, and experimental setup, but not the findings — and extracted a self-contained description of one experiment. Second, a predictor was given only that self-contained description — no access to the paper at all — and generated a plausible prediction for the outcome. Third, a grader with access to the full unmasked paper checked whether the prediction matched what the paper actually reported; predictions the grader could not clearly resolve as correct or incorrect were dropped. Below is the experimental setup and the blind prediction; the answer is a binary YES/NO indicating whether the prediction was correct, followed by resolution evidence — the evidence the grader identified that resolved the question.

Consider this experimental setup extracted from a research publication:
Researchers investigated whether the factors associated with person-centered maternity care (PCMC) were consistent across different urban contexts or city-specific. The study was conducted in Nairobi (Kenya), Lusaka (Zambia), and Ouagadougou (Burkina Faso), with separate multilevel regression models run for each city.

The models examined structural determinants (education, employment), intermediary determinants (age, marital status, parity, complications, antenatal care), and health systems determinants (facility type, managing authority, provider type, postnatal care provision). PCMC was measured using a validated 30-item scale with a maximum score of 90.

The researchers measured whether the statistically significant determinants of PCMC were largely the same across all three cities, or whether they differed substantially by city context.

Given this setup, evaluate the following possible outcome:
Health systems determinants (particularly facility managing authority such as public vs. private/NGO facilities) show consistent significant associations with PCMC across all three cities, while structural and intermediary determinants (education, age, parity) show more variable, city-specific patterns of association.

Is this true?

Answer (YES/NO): NO